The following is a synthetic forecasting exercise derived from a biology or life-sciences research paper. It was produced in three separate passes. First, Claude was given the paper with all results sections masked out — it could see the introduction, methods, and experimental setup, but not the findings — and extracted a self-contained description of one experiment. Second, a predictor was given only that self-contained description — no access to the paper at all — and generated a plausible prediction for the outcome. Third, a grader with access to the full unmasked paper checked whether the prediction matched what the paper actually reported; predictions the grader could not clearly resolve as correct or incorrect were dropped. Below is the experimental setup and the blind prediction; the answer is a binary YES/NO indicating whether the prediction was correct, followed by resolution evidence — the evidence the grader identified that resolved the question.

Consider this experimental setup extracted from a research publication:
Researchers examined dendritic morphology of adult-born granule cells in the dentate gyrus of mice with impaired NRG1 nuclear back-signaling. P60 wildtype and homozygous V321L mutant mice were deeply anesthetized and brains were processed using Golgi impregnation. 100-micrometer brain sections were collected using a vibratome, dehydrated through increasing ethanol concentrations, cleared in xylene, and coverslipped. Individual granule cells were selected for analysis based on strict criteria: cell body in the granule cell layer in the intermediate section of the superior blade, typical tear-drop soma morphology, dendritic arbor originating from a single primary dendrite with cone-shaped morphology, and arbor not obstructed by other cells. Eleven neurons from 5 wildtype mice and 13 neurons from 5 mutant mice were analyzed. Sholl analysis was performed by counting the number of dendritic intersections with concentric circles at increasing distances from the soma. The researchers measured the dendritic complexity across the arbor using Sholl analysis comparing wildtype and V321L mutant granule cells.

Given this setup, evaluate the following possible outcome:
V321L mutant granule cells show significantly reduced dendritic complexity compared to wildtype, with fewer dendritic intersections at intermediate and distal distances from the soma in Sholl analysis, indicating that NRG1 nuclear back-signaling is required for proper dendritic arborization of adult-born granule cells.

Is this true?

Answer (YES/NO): NO